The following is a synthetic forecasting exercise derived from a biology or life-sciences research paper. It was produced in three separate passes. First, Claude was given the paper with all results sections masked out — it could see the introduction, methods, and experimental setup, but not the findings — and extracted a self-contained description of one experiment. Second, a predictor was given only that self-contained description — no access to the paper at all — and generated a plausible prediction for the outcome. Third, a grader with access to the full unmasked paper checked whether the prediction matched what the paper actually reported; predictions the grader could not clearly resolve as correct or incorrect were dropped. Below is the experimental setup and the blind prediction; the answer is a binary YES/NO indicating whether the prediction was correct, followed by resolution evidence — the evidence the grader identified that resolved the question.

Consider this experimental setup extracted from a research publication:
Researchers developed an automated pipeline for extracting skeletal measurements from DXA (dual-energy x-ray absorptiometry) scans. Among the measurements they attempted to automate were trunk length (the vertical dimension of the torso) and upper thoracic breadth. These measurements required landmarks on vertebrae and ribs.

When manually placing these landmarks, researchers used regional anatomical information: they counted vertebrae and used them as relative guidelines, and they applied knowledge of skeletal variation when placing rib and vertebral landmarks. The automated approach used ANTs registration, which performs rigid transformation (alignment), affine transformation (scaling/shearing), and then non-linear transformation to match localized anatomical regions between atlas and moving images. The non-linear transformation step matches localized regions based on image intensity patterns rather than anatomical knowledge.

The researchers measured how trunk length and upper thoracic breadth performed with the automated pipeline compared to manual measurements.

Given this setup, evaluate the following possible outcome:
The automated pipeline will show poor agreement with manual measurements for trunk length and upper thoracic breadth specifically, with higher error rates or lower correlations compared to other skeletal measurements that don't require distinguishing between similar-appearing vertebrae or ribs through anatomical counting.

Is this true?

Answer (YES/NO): NO